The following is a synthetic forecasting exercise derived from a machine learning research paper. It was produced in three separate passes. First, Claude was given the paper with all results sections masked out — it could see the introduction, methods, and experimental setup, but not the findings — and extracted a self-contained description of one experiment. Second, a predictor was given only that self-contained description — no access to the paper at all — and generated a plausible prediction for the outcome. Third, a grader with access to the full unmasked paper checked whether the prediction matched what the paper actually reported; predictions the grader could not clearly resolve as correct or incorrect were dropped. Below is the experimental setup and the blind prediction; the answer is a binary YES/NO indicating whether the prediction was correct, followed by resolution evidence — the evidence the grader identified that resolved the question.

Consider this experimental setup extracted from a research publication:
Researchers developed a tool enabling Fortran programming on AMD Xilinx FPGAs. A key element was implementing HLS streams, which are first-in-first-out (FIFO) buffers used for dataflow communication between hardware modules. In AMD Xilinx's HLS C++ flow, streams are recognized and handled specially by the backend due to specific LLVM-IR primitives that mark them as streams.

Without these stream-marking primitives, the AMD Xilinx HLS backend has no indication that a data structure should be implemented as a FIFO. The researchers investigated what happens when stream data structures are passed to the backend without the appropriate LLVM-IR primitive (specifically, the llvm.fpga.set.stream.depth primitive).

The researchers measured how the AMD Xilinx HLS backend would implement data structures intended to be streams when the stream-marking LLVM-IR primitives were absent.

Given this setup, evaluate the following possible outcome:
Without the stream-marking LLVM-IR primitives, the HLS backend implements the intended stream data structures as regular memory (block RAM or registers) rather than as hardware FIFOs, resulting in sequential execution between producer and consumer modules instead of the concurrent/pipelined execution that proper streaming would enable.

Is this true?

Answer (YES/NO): NO